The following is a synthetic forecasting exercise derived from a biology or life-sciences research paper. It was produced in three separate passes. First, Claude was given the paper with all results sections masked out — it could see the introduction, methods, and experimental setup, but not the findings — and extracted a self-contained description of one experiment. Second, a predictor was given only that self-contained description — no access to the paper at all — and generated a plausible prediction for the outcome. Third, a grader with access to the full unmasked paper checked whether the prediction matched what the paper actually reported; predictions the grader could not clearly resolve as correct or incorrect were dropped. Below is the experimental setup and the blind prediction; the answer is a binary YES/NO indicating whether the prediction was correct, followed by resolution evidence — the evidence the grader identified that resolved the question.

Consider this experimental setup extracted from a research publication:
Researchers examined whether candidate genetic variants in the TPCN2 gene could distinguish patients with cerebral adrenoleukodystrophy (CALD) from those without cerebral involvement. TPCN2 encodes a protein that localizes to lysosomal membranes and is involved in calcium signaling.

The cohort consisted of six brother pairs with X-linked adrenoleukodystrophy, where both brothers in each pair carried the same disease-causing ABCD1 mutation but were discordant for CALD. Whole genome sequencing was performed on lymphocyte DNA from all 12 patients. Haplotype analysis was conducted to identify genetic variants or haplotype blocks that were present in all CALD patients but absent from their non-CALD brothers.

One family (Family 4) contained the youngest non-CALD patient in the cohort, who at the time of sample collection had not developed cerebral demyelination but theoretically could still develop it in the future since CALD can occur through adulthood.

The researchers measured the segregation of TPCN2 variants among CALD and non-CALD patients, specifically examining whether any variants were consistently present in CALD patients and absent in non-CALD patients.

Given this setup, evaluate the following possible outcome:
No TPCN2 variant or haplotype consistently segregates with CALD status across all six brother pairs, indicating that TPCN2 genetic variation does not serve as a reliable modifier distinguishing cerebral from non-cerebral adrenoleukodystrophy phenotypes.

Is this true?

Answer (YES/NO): NO